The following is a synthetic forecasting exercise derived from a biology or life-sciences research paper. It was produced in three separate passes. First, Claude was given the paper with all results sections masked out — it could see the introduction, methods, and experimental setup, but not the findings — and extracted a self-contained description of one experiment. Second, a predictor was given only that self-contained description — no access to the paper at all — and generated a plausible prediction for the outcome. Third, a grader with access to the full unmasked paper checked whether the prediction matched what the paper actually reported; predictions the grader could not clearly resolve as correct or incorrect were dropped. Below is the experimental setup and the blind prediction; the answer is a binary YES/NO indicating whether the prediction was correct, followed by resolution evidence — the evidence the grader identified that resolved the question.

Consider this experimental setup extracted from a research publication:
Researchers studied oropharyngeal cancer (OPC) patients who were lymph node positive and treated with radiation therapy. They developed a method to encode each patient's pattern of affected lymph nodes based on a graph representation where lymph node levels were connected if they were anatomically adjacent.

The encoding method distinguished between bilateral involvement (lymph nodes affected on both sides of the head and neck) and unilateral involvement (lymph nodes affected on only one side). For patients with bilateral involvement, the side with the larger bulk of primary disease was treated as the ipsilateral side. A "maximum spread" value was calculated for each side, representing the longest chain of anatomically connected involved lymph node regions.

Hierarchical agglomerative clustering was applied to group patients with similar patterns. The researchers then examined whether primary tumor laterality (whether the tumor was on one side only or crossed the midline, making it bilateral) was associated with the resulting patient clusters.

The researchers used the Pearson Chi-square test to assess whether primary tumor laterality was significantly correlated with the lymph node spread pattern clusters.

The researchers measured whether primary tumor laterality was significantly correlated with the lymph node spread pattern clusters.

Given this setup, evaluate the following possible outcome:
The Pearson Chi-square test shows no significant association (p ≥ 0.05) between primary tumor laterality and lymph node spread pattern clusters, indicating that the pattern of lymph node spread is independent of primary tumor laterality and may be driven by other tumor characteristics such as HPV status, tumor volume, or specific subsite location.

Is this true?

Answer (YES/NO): NO